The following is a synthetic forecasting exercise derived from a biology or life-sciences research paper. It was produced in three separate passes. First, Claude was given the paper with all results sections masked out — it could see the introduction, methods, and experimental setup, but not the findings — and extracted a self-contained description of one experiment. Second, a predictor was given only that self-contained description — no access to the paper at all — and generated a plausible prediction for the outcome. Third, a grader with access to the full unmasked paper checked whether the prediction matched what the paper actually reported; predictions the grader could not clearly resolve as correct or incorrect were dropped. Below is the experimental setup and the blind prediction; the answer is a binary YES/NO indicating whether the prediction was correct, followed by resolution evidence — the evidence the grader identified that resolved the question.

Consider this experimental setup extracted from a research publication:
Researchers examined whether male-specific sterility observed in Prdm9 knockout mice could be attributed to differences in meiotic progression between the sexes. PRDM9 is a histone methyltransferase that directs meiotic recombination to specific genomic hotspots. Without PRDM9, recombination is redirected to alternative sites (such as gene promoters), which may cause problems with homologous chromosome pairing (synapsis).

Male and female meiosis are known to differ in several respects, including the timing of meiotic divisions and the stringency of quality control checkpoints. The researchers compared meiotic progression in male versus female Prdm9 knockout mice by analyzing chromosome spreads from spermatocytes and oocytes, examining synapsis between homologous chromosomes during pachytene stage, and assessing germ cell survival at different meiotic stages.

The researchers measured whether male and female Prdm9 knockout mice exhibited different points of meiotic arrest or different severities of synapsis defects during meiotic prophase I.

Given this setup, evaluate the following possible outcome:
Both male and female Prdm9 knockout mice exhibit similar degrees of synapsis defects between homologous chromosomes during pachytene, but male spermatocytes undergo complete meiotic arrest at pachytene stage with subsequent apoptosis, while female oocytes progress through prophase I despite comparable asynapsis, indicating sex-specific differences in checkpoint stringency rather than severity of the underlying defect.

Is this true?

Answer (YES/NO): NO